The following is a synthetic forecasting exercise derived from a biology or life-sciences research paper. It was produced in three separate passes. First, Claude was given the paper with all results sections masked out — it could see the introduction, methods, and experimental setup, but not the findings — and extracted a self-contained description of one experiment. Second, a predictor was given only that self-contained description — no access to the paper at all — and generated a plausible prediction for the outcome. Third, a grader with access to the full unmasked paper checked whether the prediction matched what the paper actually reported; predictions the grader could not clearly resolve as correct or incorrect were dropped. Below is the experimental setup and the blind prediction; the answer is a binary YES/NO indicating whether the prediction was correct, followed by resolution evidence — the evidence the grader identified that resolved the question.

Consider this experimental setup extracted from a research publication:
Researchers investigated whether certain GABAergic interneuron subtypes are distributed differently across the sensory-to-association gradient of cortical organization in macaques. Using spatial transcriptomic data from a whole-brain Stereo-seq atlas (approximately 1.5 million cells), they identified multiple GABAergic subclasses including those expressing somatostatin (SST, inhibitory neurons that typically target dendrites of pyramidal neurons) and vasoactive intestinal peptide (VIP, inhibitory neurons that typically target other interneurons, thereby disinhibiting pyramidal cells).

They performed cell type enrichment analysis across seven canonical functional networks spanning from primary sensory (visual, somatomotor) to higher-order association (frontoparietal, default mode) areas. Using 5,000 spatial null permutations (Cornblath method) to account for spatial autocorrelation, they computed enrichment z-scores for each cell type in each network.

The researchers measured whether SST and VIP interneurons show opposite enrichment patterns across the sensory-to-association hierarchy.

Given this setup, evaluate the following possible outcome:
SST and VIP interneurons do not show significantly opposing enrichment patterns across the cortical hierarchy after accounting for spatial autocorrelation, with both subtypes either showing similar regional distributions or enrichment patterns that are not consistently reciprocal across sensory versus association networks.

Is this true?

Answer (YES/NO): YES